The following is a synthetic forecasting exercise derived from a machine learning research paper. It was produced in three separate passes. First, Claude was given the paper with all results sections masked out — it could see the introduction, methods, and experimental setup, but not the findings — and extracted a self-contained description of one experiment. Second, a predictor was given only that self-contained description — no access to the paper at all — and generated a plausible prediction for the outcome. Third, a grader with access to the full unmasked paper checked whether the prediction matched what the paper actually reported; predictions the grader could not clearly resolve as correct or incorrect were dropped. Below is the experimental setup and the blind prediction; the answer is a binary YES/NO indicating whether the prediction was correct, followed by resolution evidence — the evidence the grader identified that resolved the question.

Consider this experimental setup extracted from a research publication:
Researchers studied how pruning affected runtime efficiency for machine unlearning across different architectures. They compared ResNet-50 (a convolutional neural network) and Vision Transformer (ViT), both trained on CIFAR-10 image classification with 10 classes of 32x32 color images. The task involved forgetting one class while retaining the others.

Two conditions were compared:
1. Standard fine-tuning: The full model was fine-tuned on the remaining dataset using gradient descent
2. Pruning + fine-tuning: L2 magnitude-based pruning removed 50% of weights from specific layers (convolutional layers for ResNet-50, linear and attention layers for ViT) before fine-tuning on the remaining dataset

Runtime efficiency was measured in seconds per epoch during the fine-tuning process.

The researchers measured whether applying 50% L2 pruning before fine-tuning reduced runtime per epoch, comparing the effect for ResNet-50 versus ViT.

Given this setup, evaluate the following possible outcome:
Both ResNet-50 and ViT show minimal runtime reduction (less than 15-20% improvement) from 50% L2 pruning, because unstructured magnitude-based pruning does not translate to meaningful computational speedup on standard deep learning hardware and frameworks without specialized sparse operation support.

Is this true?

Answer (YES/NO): YES